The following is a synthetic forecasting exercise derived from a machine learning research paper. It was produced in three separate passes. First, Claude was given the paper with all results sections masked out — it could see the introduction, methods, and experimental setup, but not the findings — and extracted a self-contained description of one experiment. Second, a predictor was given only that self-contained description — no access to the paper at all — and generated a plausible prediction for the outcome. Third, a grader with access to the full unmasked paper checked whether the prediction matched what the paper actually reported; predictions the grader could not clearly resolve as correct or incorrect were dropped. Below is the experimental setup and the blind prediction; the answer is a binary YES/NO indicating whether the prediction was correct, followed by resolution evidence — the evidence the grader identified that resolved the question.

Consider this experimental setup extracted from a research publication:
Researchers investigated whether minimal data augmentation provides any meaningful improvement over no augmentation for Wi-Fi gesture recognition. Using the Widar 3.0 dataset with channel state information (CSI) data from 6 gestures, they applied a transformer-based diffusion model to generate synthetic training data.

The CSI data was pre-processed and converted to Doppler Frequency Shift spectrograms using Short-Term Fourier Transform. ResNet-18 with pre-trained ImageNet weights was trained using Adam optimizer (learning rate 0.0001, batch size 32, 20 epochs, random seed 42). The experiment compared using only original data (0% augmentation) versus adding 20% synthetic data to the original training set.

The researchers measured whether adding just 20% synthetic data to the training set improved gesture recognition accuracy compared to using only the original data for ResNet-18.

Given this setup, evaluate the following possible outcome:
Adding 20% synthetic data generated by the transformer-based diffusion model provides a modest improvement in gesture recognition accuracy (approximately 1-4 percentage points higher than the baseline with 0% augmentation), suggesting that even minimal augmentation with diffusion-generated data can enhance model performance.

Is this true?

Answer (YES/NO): NO